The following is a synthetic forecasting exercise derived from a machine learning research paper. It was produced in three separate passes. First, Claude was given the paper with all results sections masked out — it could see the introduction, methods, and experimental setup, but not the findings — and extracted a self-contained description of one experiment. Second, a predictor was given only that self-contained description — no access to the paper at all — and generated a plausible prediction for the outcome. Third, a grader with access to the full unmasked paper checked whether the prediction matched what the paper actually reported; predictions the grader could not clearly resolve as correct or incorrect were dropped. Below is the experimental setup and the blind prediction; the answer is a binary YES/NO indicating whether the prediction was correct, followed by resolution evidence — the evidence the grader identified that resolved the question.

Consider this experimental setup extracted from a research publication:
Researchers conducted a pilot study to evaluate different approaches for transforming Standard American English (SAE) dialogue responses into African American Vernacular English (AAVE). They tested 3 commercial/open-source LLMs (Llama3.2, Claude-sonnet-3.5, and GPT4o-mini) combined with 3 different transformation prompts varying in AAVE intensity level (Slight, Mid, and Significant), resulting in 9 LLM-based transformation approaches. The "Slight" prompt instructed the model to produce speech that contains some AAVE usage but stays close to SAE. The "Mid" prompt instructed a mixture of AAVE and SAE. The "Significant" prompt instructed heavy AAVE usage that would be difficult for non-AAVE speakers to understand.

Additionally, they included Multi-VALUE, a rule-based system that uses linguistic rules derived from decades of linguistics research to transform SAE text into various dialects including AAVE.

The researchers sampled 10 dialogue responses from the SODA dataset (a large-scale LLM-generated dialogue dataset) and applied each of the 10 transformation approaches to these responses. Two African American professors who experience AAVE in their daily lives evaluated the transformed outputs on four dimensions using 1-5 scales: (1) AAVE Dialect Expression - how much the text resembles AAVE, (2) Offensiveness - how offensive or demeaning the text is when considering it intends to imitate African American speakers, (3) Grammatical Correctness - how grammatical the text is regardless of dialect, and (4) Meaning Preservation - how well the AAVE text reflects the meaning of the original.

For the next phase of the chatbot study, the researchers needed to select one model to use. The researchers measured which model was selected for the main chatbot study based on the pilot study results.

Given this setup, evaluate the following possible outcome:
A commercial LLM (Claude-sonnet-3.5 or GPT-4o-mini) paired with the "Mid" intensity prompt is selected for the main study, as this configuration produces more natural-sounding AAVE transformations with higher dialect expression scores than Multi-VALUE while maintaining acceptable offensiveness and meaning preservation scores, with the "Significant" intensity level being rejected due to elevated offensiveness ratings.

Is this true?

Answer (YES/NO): NO